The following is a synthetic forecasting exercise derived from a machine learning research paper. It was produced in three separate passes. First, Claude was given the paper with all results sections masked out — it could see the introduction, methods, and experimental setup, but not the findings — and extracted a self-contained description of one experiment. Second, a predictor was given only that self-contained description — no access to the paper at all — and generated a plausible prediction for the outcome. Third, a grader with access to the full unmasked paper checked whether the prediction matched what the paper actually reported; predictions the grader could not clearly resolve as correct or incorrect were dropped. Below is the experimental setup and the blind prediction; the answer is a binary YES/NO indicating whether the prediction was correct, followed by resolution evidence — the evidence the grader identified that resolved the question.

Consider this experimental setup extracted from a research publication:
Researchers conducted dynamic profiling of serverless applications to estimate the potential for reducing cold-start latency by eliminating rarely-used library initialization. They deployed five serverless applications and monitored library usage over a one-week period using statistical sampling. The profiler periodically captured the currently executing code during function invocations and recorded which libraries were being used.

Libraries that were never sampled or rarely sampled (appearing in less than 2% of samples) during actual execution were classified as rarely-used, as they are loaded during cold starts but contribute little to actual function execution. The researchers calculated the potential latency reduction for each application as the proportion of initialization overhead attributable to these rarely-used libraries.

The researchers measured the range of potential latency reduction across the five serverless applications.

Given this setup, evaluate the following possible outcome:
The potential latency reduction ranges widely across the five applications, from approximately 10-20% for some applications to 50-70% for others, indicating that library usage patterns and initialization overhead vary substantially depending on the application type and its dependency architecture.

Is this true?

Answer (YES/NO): NO